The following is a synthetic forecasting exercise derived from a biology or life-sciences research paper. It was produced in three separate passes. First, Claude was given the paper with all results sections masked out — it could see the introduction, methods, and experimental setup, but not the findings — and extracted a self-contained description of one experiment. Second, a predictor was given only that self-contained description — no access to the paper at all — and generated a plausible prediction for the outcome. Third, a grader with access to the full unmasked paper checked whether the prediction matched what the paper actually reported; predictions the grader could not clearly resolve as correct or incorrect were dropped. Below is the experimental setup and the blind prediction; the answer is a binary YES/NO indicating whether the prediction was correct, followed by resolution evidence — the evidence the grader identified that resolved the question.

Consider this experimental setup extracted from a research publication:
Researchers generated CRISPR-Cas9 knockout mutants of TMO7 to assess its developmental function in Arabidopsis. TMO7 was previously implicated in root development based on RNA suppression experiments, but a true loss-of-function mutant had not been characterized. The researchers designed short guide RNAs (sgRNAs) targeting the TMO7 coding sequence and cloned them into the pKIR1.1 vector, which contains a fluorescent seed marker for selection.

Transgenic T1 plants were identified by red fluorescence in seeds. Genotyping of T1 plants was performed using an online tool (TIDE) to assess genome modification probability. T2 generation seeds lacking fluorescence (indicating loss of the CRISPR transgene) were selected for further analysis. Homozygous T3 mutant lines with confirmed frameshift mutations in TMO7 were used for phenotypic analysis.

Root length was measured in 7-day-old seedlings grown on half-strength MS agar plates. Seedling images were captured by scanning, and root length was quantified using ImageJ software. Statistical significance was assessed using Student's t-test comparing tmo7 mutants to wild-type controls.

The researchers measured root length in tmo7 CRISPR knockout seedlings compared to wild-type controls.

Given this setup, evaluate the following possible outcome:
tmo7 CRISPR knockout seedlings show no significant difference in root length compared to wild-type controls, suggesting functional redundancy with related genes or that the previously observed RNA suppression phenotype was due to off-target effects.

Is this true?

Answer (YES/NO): NO